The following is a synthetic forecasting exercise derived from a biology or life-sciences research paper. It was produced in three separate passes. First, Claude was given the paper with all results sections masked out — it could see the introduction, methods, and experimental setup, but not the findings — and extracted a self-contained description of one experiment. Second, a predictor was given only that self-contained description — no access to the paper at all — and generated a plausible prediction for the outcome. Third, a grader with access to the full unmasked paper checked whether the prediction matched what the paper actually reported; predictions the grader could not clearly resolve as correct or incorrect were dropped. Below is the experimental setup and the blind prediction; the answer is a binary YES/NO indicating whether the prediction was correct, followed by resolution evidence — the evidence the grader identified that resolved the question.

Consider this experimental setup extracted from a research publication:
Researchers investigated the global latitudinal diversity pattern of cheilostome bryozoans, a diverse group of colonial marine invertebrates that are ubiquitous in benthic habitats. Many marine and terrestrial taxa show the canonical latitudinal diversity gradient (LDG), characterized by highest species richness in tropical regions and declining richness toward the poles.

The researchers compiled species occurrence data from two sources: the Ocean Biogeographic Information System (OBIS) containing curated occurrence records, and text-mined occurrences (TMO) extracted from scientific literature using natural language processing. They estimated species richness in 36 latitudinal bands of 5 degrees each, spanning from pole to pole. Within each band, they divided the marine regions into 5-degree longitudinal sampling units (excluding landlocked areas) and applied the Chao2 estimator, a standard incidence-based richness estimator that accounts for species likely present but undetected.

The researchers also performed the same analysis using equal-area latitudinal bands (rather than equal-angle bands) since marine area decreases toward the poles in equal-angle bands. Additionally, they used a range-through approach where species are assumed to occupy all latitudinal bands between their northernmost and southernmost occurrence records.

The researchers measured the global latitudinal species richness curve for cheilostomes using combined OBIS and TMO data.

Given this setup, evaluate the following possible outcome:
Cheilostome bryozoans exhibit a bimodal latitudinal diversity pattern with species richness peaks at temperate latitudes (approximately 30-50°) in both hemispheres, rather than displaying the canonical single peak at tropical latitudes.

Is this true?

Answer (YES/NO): YES